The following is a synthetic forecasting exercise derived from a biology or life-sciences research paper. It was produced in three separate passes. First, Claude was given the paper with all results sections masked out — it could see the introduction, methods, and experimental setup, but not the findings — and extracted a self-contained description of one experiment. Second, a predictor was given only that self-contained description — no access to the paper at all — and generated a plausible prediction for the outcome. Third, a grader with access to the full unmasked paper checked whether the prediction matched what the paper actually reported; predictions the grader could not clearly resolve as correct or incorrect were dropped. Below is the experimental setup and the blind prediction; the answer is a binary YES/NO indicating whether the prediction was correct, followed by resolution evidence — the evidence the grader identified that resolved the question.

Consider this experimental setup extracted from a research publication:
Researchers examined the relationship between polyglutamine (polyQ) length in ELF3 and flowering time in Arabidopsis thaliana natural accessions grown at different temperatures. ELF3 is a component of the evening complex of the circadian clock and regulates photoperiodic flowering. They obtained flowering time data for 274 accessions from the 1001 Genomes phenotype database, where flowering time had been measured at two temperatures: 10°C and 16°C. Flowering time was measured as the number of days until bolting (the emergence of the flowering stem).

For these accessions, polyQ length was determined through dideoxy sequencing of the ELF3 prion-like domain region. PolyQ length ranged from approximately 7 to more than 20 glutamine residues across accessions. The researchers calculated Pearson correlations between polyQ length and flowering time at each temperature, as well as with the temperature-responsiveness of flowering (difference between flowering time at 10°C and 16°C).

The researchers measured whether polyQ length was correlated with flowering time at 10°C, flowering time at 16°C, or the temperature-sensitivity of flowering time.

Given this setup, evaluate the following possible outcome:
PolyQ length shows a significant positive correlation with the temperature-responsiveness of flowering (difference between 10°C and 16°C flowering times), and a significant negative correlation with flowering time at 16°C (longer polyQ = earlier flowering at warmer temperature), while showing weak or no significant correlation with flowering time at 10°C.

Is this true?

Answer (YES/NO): NO